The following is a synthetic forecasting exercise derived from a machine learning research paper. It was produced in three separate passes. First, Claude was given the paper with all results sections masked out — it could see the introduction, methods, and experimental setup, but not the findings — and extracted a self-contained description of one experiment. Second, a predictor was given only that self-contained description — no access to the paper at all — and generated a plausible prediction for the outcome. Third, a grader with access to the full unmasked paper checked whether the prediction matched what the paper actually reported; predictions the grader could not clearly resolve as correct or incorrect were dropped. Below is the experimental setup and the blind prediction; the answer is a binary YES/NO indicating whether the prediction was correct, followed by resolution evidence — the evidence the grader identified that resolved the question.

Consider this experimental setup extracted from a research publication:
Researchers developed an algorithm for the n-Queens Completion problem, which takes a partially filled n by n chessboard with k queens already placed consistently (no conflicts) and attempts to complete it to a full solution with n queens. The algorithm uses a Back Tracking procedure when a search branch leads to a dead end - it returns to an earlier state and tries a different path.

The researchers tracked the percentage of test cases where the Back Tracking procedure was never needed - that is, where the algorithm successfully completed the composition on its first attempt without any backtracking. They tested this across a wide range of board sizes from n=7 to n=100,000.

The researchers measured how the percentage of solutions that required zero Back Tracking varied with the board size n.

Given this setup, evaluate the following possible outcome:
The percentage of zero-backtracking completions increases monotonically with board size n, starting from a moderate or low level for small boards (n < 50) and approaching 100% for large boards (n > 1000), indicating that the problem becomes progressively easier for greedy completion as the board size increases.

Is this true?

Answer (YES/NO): NO